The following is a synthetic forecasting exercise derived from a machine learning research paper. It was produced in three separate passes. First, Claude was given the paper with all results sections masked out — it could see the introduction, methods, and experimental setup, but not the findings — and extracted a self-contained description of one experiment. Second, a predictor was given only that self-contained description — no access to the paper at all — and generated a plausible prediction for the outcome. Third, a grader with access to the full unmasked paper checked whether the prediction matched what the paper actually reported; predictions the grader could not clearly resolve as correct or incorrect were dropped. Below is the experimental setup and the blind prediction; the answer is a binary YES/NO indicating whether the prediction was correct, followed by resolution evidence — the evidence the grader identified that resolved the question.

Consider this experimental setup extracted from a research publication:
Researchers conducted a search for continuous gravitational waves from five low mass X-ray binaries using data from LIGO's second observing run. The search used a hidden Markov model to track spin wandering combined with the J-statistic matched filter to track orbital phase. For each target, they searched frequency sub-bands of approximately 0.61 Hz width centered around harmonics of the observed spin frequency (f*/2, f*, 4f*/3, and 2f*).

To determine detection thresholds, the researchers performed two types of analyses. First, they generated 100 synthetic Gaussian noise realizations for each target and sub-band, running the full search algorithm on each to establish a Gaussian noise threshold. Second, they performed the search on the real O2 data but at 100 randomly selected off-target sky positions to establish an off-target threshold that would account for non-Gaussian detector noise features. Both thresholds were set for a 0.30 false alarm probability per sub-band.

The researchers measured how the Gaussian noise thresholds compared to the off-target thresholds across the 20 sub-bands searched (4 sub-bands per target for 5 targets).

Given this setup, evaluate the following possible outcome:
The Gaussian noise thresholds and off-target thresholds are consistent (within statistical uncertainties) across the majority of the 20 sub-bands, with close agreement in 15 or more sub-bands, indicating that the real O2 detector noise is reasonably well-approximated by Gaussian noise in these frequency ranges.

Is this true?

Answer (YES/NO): YES